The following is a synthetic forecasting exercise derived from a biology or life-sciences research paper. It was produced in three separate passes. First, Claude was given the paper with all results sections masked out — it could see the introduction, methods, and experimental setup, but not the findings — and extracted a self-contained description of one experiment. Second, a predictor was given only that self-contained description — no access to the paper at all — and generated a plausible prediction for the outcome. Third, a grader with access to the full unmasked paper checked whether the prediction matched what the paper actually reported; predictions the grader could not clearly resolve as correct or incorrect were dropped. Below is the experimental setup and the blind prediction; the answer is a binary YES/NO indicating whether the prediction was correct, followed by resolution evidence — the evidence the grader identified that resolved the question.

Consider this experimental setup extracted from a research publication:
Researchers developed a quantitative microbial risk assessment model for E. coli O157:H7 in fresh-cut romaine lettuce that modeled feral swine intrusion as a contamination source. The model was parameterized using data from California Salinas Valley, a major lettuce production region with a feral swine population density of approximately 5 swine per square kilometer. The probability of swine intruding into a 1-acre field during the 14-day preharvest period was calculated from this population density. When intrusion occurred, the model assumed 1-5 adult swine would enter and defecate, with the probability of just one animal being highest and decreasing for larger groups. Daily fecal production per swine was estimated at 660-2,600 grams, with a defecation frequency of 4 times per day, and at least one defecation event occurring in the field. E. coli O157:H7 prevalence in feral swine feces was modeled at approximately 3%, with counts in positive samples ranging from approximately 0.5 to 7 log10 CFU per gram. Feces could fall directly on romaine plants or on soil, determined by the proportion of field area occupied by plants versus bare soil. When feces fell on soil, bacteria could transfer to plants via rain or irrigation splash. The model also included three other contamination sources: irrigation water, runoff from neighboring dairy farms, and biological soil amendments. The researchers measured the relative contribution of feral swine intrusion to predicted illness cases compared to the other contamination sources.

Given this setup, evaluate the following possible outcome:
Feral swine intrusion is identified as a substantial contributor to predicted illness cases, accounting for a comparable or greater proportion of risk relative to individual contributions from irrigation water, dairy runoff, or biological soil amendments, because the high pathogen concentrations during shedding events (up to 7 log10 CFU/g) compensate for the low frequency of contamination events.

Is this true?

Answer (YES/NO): NO